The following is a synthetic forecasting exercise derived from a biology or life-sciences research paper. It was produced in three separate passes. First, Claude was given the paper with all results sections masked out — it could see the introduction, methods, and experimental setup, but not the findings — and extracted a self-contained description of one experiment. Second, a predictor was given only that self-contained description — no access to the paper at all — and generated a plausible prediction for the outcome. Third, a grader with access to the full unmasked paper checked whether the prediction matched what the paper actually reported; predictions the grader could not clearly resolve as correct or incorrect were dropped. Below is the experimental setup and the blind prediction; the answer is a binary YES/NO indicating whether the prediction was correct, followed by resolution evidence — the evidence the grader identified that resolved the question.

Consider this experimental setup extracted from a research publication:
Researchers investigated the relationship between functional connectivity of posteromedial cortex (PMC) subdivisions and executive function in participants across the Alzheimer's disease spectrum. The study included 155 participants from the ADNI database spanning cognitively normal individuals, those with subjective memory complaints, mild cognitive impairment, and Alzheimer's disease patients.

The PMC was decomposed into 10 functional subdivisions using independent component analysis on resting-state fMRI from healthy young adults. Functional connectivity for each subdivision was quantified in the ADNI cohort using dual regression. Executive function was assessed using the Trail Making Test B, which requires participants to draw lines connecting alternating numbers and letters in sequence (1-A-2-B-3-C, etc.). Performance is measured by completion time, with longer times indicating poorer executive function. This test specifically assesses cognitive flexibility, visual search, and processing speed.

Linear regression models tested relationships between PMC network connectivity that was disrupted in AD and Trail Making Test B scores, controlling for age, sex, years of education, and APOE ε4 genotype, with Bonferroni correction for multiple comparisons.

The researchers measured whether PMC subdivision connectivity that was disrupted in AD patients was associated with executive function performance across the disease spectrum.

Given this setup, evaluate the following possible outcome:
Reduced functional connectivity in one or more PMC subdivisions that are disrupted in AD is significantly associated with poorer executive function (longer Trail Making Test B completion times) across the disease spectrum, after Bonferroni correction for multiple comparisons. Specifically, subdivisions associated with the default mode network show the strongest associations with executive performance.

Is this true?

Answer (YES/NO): NO